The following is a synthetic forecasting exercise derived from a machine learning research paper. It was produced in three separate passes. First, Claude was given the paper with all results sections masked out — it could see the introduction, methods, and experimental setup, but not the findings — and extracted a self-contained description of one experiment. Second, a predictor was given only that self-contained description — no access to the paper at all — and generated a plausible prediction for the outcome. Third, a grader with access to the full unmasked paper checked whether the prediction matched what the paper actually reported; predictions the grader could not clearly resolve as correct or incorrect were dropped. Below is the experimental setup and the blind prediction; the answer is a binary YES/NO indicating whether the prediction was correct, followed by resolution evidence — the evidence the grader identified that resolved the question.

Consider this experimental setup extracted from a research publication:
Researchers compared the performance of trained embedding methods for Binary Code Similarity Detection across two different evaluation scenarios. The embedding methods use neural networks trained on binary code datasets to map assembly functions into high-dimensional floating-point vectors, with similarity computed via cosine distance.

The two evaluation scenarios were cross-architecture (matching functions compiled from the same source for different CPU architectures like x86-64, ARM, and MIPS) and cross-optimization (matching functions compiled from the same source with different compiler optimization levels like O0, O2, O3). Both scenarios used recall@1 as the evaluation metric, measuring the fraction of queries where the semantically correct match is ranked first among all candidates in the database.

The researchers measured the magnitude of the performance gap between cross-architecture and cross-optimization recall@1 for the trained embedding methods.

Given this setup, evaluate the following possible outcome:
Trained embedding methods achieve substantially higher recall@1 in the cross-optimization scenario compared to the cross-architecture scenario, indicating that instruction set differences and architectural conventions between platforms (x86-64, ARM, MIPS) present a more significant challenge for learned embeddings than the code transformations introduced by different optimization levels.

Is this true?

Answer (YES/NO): NO